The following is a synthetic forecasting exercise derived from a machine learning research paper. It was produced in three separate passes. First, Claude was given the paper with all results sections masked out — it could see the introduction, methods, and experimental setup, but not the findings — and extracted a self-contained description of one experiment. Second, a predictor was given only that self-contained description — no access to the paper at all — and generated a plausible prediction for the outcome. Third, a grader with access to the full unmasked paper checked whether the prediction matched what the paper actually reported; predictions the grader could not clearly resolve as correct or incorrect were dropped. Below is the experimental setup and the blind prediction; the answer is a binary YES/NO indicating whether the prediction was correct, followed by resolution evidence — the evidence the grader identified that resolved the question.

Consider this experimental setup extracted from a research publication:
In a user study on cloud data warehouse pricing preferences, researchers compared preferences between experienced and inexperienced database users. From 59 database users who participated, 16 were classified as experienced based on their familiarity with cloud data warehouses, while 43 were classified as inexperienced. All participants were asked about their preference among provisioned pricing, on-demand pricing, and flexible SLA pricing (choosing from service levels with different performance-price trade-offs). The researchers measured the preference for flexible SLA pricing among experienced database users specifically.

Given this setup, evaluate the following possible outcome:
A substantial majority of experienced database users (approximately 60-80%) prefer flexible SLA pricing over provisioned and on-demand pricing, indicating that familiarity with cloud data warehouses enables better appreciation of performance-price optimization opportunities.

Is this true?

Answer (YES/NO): YES